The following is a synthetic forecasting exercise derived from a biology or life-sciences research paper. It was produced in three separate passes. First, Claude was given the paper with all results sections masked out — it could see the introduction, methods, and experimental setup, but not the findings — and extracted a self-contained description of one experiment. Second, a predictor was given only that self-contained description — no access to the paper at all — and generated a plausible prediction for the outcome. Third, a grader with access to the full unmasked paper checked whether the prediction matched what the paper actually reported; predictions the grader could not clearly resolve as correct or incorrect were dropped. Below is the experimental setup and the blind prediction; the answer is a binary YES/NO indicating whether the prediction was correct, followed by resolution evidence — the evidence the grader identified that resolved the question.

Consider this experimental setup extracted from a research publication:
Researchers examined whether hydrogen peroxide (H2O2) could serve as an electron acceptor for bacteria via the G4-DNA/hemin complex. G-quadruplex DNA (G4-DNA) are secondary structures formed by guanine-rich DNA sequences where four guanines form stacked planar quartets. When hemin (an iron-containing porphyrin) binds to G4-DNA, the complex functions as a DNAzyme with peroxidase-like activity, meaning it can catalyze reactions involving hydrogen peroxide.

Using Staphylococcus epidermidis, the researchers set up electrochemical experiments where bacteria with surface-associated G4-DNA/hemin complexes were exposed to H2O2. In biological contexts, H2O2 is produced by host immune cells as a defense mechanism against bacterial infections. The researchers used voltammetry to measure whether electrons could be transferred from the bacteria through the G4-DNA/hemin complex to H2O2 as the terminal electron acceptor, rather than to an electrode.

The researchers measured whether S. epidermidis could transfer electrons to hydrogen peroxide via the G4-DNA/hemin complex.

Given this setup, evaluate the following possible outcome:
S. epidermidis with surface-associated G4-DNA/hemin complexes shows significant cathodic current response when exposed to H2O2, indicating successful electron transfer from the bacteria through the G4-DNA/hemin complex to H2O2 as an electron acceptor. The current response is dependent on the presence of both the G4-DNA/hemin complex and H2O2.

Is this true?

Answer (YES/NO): NO